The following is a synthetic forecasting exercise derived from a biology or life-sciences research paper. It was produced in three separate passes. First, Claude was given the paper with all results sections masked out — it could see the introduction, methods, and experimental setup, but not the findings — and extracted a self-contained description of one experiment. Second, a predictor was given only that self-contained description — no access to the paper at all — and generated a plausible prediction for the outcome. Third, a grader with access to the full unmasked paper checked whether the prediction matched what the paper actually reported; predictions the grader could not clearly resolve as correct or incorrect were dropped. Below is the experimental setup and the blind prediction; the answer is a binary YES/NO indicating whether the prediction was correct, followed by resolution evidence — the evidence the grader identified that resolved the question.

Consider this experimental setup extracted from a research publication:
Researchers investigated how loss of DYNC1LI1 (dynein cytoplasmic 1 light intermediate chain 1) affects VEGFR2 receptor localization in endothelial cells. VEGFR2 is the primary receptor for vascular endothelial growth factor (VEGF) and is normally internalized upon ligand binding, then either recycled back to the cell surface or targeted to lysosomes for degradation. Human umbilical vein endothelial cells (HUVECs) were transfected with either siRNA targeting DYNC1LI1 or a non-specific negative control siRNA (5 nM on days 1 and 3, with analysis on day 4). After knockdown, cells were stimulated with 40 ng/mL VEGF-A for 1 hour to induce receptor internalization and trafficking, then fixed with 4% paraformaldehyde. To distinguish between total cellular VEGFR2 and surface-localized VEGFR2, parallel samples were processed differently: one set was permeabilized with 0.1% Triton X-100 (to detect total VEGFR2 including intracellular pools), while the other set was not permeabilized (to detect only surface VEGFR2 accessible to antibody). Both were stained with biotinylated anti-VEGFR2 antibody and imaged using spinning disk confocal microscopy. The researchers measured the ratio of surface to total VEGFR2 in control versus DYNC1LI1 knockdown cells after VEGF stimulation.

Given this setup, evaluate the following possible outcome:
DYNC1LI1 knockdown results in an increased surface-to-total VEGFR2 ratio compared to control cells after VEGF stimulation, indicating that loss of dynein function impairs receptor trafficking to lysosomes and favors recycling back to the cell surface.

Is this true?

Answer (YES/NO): YES